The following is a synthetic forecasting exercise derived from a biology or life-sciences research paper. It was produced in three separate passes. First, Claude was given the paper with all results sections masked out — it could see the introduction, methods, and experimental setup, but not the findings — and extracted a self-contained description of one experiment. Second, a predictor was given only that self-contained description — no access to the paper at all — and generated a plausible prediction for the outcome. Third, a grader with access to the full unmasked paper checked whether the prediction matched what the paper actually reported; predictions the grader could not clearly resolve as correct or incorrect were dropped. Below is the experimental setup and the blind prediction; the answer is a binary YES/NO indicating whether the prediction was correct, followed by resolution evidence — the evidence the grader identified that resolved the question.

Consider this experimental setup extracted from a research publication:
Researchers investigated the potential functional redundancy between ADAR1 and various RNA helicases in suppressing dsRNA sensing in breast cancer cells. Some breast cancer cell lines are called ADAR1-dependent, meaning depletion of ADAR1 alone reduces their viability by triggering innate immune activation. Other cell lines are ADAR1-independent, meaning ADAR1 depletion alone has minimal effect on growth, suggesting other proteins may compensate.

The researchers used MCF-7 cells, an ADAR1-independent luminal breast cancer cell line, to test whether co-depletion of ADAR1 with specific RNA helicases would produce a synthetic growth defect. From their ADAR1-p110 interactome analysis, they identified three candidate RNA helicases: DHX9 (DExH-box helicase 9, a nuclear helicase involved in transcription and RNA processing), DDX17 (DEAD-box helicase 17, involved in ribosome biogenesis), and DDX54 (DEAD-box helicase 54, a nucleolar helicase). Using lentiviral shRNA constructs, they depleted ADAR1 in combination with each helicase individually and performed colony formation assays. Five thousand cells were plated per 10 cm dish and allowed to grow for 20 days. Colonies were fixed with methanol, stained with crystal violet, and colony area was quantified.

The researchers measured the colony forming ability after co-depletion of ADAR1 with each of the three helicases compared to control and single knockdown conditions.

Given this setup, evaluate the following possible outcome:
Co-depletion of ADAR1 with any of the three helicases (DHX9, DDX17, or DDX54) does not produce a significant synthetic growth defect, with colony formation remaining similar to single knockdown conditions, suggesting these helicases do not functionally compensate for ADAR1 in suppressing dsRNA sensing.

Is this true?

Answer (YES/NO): NO